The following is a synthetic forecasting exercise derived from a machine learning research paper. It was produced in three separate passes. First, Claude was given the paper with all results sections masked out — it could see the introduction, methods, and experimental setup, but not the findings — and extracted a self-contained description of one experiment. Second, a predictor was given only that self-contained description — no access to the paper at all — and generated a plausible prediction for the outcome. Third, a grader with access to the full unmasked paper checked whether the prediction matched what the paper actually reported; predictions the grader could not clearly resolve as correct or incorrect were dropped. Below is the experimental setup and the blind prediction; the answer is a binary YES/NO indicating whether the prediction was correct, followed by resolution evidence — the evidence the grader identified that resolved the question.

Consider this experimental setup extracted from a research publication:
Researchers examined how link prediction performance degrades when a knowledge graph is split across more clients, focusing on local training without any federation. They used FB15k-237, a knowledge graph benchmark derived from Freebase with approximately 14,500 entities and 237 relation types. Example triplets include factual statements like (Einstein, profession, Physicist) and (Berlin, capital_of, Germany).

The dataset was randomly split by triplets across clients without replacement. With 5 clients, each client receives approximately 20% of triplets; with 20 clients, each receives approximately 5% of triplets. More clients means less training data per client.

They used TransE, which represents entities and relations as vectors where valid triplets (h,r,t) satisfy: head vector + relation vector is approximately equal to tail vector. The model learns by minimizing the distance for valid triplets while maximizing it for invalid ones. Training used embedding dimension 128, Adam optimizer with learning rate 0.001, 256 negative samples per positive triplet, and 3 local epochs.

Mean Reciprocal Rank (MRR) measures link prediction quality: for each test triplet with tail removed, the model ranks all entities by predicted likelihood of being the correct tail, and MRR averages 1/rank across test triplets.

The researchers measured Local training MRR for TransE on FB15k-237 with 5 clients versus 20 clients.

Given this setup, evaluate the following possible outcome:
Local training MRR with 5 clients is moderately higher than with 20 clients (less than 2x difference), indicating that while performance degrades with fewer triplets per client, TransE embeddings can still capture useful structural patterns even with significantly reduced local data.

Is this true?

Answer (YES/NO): NO